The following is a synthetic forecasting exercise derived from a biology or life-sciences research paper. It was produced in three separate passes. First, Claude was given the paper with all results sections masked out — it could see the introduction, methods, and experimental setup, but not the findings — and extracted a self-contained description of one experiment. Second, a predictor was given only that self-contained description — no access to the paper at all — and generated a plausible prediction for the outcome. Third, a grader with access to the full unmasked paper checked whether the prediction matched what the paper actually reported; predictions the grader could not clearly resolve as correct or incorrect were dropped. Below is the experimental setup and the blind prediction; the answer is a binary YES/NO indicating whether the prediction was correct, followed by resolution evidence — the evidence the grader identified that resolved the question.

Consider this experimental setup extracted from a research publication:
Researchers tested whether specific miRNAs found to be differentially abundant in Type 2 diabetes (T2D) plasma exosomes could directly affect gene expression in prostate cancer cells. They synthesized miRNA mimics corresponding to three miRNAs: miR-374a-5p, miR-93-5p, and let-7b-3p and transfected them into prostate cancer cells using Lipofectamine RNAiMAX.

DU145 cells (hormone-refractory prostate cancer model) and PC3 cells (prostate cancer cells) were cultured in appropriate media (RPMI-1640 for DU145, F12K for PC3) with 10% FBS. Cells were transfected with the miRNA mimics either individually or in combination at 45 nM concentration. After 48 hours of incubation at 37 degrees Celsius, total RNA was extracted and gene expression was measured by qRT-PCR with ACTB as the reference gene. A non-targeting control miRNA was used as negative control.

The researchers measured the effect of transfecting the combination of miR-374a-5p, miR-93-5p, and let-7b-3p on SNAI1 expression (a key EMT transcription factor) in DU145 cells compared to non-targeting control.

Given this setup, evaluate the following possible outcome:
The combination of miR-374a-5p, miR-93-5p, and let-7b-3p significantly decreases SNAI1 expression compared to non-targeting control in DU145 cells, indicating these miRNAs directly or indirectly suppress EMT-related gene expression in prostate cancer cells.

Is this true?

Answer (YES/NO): NO